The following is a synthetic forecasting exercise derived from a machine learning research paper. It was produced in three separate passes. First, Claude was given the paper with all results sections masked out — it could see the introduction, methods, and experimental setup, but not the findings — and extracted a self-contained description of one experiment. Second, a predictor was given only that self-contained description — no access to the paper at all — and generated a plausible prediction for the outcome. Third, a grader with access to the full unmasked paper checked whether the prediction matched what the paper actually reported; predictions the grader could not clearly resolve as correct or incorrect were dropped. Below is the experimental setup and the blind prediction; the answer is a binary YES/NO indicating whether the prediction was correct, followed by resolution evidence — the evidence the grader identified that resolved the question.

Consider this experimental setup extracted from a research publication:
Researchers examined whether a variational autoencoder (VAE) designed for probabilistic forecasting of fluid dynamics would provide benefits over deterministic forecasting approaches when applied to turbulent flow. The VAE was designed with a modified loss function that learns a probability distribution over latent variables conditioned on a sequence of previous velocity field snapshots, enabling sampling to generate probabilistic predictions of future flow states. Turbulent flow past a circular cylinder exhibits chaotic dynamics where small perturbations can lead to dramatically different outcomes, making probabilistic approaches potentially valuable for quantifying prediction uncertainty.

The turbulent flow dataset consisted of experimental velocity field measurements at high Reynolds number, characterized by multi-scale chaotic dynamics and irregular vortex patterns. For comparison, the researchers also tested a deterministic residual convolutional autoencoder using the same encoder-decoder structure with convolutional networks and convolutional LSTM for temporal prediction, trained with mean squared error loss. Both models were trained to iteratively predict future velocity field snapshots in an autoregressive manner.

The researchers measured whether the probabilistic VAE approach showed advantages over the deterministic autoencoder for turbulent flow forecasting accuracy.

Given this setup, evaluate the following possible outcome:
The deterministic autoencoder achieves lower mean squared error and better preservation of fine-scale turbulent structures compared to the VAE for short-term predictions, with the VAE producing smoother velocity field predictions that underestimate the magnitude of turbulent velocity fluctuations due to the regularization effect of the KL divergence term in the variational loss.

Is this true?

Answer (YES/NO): NO